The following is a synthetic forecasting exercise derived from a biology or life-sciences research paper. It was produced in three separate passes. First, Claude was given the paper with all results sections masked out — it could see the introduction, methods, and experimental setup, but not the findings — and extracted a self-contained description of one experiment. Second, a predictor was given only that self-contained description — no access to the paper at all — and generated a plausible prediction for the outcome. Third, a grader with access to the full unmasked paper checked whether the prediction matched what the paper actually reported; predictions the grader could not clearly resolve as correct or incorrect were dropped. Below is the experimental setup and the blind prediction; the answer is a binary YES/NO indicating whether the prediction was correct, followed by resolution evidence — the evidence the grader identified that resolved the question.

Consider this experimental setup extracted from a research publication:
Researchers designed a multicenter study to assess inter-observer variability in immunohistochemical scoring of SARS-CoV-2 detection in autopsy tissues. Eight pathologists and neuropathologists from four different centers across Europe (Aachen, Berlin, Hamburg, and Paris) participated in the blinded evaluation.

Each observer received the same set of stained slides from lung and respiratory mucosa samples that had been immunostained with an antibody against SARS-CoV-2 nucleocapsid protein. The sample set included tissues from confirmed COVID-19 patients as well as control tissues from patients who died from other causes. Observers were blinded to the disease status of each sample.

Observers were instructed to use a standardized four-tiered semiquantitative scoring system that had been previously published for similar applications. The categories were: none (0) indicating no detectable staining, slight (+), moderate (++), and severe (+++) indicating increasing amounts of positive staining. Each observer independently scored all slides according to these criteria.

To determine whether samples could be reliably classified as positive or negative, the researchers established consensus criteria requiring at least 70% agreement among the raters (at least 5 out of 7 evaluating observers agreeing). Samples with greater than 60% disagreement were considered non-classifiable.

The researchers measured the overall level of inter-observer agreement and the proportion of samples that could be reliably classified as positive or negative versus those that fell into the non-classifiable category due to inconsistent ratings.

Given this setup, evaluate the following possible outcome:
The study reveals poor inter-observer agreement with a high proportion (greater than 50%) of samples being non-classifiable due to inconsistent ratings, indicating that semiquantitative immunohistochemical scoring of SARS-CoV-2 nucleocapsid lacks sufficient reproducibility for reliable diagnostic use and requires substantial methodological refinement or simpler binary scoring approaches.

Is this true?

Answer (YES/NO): NO